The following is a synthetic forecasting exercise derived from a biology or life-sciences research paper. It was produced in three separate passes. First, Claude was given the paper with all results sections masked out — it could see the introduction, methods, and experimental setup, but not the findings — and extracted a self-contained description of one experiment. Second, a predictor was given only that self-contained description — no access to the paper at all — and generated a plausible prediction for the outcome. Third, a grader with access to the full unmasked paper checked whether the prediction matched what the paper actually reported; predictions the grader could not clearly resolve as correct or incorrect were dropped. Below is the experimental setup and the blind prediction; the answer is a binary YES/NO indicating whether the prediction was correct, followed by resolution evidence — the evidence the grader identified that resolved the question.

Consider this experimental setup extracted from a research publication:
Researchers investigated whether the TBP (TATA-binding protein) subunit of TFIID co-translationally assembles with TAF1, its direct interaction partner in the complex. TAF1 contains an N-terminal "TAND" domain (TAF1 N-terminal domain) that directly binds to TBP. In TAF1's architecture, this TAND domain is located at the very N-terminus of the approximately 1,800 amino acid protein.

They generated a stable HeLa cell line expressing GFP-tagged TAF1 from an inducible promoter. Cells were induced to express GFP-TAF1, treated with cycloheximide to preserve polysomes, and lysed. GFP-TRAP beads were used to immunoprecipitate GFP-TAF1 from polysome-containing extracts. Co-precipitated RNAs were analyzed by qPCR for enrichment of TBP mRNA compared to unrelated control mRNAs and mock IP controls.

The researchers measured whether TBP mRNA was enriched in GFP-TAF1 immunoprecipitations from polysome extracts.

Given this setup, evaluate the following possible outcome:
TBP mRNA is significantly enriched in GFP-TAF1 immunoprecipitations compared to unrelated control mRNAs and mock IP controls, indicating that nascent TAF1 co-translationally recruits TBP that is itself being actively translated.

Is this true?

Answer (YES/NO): NO